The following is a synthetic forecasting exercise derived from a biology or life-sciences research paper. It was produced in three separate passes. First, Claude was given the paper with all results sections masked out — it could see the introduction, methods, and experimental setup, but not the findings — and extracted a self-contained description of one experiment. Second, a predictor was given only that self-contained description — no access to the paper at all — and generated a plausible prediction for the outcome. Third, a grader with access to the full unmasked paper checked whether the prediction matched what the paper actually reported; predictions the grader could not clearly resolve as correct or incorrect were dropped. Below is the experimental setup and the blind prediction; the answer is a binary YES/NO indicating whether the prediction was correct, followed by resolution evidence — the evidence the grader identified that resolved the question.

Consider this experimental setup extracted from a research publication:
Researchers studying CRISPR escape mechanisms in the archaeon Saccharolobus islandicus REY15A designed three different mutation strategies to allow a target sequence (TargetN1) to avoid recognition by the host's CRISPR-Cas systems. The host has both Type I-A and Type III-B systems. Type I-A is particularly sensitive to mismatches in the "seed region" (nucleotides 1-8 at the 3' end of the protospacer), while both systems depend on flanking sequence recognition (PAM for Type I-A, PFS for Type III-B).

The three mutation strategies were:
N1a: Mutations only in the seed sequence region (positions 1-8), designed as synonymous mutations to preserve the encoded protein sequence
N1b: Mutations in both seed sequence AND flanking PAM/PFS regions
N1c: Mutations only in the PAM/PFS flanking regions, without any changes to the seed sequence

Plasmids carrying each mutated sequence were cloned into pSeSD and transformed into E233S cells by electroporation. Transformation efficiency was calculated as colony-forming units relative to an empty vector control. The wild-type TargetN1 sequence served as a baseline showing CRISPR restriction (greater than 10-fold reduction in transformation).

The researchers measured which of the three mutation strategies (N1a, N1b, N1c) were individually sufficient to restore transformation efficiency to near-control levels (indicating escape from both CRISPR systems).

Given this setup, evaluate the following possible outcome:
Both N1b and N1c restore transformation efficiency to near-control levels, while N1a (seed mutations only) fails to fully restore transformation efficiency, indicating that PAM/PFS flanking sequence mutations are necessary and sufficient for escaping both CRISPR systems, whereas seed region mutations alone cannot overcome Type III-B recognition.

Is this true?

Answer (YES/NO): NO